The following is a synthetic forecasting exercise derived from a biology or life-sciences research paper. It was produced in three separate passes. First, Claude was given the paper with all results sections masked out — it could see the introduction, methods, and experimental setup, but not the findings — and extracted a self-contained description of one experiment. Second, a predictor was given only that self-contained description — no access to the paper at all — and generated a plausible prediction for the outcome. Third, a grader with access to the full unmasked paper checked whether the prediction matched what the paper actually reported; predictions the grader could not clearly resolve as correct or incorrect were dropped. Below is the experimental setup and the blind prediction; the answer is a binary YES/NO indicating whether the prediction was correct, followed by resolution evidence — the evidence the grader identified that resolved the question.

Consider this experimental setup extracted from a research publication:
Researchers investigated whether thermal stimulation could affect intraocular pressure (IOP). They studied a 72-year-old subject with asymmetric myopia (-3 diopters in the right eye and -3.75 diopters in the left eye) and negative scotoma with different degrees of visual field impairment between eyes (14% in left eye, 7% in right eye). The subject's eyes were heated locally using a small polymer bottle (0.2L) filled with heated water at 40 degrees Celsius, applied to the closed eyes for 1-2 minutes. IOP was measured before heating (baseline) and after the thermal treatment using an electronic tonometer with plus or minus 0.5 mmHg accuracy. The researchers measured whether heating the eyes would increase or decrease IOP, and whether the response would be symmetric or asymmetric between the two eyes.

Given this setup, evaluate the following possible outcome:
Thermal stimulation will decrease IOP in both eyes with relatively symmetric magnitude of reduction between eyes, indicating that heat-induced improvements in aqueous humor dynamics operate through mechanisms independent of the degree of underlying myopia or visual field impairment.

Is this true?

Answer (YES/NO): NO